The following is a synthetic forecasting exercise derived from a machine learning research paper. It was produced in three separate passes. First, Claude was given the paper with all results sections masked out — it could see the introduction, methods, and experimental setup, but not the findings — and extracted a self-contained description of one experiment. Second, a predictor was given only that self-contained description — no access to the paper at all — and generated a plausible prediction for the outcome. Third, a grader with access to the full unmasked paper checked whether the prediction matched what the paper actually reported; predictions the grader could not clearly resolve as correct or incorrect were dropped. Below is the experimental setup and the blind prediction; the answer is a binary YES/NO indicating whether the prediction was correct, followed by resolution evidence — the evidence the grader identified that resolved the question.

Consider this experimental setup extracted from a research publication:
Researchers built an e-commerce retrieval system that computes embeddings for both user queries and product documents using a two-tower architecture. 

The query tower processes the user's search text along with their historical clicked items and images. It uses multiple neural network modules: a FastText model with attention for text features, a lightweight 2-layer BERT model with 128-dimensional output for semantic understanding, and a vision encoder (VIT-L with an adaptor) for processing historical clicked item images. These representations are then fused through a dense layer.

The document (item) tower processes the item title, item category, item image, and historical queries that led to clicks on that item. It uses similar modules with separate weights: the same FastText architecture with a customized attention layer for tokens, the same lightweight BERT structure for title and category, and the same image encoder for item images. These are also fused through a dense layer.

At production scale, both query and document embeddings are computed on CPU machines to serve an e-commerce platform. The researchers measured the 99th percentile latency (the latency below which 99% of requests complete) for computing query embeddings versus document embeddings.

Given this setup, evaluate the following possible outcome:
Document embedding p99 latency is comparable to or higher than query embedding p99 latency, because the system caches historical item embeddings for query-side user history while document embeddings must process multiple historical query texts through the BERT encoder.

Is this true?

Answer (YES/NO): YES